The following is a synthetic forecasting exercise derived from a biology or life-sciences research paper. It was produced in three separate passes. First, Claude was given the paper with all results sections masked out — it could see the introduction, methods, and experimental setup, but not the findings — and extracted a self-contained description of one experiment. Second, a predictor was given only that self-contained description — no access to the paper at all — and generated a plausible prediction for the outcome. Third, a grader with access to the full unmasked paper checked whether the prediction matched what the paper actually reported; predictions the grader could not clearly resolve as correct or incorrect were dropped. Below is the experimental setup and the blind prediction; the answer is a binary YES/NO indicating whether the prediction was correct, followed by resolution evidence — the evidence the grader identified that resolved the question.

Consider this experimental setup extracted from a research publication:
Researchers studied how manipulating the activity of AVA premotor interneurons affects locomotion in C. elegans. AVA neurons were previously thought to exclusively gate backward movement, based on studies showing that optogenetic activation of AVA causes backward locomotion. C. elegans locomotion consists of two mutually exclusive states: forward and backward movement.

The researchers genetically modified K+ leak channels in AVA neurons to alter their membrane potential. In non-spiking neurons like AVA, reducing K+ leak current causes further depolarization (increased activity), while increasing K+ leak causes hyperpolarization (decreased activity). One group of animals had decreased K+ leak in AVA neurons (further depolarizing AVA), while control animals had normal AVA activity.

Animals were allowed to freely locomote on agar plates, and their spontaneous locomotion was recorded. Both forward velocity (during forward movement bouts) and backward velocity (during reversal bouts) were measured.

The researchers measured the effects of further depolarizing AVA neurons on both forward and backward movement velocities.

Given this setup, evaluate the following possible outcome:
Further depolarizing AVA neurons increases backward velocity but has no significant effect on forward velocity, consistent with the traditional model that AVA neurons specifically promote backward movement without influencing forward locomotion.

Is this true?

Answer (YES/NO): NO